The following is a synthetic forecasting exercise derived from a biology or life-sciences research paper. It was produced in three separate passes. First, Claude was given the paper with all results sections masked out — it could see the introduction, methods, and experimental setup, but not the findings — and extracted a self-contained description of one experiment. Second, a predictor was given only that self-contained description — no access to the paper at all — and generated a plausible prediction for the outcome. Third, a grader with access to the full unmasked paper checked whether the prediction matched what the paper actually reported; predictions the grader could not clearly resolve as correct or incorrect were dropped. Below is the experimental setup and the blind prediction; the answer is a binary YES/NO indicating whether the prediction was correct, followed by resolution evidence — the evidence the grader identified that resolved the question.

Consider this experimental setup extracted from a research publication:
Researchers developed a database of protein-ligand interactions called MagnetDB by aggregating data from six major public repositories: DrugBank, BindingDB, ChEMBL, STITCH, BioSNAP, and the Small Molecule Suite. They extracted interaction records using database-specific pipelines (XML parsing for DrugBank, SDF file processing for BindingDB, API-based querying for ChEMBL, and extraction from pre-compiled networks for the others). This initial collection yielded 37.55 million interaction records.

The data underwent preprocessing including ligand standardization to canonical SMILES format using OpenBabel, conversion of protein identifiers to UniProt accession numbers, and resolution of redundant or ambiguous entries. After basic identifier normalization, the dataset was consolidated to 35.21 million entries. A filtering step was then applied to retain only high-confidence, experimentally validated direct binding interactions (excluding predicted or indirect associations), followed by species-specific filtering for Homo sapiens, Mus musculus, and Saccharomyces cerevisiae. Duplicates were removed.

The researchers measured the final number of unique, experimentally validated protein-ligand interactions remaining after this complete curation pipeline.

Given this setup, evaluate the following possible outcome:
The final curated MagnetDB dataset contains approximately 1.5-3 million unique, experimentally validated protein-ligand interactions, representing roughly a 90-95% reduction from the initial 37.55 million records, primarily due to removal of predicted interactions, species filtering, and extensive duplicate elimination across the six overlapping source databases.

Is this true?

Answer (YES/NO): NO